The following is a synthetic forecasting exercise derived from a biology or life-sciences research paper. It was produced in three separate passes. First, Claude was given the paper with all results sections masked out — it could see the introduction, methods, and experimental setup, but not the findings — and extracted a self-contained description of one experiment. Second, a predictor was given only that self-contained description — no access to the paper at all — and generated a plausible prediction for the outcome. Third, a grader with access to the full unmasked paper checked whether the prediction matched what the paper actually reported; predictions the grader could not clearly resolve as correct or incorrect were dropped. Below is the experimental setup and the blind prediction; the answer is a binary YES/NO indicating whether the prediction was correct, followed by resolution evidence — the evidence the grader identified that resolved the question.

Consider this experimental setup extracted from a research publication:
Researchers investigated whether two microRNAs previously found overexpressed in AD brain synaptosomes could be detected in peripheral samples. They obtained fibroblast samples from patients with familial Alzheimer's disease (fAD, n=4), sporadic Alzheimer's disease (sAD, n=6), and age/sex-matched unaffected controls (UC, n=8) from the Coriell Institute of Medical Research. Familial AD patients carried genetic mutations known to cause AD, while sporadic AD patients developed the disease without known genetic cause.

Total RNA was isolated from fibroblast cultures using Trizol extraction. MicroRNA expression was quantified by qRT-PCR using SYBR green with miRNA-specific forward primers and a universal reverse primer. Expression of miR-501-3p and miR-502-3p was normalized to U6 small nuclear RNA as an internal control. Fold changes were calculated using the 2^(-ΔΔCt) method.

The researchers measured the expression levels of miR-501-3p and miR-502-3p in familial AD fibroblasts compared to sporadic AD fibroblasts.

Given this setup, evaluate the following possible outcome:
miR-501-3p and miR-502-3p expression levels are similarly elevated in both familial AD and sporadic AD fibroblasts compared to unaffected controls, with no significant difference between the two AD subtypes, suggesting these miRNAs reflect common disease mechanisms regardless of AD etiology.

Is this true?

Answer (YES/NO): NO